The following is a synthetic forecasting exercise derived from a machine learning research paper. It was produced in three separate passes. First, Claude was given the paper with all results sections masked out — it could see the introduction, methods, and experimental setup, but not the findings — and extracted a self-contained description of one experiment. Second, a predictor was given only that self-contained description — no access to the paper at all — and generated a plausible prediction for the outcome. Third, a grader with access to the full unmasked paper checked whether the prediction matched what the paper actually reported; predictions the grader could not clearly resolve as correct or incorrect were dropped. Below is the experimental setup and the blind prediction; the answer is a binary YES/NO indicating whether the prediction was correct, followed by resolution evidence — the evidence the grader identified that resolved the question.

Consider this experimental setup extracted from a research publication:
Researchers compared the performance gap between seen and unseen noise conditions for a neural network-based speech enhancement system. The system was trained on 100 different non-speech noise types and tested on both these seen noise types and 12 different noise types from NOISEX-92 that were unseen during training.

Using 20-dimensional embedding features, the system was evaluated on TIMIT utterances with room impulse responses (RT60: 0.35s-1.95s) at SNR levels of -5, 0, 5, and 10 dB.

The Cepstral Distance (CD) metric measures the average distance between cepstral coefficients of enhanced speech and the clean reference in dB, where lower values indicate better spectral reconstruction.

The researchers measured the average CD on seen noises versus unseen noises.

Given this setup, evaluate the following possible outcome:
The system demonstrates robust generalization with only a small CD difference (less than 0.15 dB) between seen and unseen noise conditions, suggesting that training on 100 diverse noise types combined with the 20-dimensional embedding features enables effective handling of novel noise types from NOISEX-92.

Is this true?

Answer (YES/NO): YES